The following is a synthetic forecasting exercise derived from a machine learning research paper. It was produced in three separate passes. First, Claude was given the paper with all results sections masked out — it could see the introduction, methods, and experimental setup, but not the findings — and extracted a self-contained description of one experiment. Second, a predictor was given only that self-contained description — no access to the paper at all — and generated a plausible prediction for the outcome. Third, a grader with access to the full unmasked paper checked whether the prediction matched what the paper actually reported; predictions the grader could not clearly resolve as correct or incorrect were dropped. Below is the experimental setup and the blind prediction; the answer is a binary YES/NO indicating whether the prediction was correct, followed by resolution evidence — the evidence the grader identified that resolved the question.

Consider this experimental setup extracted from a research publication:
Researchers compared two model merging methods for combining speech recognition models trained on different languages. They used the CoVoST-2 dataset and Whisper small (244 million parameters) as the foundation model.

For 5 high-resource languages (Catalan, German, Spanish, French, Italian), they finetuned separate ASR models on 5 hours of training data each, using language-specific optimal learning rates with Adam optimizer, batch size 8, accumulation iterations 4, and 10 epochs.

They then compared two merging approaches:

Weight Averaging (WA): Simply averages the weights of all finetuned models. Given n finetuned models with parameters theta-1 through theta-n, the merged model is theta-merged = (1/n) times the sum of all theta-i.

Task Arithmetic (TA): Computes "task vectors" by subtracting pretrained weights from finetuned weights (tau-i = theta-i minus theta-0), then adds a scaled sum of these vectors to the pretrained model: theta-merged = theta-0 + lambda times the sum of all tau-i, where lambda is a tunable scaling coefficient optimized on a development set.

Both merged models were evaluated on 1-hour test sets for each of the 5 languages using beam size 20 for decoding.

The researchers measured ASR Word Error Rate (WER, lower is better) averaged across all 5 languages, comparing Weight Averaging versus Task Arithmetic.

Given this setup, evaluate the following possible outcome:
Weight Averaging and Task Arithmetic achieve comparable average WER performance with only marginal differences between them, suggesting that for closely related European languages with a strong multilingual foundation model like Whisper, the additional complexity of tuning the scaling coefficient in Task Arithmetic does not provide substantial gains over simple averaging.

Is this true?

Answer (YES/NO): NO